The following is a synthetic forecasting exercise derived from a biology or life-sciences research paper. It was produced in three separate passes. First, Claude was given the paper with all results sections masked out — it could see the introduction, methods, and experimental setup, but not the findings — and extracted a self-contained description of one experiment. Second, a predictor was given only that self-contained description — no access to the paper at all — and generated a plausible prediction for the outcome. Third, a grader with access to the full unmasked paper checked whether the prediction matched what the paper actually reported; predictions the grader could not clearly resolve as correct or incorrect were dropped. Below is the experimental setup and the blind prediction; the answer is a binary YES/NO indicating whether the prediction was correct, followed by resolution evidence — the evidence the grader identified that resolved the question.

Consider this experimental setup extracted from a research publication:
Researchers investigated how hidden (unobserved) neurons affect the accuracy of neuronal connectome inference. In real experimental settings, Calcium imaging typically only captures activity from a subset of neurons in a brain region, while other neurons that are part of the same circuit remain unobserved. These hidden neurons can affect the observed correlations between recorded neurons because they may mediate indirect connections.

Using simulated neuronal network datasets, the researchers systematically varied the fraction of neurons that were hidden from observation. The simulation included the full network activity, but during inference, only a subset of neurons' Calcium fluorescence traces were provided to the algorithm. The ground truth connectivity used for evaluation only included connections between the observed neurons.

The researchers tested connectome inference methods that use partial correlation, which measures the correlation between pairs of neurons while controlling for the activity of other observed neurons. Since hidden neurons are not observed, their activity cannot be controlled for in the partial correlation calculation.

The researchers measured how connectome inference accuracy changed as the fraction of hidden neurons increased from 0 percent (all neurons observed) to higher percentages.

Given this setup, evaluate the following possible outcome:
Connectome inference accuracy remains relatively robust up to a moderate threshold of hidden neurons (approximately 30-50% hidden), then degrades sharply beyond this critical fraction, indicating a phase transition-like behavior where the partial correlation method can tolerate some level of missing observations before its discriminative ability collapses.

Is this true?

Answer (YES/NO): NO